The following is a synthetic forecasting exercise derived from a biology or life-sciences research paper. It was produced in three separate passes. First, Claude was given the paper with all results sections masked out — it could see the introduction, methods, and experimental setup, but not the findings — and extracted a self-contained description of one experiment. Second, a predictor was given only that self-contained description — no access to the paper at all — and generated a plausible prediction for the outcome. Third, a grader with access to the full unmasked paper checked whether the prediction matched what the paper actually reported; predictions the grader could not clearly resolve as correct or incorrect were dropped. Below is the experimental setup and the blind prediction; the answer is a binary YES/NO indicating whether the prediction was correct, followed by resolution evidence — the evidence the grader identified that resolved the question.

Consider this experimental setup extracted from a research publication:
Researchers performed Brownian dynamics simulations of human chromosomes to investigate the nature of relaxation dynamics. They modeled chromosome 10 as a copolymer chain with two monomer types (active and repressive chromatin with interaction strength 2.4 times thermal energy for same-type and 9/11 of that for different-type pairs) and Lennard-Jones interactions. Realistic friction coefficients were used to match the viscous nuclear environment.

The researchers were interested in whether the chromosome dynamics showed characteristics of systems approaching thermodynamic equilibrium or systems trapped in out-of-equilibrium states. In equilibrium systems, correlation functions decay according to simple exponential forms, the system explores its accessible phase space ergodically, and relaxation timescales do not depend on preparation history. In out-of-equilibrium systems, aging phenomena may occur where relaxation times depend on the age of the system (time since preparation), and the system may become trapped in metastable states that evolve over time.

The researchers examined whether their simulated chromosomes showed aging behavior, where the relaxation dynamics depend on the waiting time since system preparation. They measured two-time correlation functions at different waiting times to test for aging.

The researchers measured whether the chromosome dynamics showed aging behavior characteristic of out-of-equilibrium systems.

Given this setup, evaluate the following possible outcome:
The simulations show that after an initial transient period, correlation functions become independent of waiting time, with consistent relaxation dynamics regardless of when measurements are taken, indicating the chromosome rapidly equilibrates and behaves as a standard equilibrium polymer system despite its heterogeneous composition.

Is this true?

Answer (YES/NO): NO